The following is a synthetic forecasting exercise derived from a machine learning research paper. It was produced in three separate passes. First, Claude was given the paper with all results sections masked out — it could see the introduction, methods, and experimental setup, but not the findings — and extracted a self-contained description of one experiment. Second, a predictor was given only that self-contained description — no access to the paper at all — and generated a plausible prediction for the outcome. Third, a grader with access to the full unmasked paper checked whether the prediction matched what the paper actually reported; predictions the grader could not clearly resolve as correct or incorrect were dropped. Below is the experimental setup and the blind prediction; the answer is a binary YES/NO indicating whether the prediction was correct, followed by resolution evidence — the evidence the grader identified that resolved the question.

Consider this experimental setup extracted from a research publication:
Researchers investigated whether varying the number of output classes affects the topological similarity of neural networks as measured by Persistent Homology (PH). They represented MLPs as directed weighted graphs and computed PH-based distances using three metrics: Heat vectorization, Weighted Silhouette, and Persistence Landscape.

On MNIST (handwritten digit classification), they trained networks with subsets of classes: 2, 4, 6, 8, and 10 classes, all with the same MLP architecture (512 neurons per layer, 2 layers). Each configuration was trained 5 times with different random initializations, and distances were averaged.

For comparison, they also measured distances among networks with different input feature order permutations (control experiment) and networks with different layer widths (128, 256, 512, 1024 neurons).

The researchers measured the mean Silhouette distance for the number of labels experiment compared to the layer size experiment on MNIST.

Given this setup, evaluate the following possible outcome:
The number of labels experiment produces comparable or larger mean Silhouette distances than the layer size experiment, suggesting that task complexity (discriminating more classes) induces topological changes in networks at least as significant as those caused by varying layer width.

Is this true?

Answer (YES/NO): YES